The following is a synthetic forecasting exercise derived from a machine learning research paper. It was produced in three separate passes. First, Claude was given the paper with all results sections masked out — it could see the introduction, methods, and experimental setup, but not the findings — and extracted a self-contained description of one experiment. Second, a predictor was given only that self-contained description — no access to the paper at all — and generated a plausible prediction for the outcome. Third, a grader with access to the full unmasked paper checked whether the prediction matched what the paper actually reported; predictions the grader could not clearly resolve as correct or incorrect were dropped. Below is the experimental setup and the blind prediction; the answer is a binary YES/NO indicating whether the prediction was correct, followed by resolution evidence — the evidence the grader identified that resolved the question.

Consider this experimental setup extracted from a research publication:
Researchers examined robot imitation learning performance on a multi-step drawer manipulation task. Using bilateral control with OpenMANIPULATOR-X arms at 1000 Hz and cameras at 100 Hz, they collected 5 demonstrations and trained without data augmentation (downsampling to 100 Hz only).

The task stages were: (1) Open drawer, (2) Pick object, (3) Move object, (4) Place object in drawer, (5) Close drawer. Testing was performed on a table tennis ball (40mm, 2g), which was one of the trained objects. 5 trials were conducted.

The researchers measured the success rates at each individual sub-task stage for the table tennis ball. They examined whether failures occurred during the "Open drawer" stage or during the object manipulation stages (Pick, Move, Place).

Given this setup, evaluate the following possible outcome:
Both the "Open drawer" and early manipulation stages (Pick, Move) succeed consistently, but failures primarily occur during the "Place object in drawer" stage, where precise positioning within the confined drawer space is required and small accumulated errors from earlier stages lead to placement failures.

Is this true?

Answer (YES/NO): NO